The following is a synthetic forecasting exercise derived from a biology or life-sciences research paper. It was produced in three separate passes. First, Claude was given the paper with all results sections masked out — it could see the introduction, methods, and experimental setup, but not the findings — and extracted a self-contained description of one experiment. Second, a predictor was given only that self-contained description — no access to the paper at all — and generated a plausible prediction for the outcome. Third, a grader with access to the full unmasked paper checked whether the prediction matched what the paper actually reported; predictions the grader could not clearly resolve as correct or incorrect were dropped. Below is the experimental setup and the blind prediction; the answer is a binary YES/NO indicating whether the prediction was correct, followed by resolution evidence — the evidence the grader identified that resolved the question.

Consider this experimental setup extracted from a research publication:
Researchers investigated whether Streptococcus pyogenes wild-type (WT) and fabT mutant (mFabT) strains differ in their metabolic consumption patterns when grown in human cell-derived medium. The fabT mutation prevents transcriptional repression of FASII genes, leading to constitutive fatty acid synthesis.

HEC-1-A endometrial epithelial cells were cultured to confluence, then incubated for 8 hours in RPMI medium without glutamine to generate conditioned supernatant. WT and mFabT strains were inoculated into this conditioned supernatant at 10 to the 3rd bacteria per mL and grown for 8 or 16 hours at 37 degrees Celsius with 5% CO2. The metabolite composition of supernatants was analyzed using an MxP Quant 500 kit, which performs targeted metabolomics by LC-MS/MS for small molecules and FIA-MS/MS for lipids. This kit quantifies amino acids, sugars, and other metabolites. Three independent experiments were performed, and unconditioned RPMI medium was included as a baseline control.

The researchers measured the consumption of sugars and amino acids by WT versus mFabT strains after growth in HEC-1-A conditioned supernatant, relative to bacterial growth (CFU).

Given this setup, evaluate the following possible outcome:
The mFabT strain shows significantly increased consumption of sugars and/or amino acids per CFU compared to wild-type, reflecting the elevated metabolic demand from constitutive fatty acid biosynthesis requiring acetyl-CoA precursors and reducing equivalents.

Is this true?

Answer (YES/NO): YES